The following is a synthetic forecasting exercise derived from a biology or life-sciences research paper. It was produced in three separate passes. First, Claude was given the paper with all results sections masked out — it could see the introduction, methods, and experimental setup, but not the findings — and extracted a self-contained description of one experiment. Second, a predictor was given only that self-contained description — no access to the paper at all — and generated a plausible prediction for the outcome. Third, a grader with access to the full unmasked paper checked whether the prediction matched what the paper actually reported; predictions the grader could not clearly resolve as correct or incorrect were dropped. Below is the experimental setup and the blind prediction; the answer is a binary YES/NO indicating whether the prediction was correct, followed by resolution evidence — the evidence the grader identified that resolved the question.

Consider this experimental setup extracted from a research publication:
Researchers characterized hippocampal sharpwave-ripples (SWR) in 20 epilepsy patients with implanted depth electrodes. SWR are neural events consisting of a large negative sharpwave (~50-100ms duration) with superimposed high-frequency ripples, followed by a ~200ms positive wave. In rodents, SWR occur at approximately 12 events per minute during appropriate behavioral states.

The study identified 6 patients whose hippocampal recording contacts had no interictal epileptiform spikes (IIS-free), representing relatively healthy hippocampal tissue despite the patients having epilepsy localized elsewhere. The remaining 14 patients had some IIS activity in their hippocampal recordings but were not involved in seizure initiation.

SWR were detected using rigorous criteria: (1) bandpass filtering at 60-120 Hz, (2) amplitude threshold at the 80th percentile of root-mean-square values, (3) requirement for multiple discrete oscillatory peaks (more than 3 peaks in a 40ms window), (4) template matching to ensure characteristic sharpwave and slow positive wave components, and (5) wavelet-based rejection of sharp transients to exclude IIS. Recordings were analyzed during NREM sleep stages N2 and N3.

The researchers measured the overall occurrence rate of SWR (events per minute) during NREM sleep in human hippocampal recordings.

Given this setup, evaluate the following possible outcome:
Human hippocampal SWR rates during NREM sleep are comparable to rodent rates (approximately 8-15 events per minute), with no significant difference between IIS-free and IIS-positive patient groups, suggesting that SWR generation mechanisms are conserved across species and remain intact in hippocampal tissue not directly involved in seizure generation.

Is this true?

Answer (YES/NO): YES